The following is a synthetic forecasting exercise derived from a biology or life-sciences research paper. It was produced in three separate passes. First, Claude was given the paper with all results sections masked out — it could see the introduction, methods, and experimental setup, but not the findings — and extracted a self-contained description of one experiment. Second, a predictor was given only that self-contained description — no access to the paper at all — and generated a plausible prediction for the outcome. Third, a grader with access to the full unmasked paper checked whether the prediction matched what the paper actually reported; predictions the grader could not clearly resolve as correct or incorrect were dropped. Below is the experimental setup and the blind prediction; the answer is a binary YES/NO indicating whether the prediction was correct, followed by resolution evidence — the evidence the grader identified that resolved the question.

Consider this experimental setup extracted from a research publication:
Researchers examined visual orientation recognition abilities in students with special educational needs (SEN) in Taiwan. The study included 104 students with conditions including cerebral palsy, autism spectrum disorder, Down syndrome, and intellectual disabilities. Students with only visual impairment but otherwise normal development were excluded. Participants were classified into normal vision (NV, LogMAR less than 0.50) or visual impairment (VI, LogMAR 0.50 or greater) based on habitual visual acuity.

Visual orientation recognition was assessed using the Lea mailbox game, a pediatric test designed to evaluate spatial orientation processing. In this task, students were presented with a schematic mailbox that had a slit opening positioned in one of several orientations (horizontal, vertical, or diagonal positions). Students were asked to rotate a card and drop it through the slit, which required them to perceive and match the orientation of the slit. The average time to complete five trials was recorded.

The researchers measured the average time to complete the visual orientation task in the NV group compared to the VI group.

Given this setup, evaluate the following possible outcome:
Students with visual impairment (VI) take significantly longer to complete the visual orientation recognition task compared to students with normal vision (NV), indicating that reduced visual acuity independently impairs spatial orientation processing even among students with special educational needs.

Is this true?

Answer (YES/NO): NO